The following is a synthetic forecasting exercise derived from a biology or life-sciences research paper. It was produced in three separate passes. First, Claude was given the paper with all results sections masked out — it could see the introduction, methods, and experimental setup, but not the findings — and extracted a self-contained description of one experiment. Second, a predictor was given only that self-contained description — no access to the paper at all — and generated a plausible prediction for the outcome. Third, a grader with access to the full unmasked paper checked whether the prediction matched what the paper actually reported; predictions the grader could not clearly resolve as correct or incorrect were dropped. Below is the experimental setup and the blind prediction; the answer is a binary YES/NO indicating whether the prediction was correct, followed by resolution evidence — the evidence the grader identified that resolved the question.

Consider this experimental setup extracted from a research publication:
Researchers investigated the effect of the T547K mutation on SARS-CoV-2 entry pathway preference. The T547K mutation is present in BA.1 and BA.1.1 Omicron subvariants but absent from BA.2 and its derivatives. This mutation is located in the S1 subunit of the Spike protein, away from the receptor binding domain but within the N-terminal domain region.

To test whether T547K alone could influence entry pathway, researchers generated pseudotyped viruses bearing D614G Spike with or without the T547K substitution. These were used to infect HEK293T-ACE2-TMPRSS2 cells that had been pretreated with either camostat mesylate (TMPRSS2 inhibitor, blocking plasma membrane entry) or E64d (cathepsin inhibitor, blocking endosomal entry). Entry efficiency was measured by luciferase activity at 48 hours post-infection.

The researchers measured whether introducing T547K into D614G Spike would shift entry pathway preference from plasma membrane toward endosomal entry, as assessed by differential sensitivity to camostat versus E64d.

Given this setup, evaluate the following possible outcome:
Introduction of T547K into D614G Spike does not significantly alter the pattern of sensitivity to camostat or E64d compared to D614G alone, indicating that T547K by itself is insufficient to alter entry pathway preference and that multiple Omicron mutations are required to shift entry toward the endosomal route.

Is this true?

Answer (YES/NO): YES